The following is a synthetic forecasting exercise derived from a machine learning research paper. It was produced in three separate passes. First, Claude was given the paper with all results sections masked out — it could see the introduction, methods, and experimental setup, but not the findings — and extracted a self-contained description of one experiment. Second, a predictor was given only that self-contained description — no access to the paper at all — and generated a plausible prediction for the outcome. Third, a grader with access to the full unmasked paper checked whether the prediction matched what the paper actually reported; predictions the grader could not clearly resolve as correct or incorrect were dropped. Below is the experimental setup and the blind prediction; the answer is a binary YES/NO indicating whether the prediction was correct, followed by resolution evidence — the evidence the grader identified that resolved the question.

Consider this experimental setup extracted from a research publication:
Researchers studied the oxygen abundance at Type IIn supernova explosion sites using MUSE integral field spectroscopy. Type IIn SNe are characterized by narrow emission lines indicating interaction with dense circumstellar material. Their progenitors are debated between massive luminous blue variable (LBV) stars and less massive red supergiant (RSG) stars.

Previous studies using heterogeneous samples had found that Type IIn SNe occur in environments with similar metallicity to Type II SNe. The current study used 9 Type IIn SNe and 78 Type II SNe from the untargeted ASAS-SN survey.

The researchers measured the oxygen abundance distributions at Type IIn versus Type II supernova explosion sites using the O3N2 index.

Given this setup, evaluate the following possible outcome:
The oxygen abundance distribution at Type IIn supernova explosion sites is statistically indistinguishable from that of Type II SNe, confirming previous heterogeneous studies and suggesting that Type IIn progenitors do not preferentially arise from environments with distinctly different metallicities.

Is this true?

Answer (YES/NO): YES